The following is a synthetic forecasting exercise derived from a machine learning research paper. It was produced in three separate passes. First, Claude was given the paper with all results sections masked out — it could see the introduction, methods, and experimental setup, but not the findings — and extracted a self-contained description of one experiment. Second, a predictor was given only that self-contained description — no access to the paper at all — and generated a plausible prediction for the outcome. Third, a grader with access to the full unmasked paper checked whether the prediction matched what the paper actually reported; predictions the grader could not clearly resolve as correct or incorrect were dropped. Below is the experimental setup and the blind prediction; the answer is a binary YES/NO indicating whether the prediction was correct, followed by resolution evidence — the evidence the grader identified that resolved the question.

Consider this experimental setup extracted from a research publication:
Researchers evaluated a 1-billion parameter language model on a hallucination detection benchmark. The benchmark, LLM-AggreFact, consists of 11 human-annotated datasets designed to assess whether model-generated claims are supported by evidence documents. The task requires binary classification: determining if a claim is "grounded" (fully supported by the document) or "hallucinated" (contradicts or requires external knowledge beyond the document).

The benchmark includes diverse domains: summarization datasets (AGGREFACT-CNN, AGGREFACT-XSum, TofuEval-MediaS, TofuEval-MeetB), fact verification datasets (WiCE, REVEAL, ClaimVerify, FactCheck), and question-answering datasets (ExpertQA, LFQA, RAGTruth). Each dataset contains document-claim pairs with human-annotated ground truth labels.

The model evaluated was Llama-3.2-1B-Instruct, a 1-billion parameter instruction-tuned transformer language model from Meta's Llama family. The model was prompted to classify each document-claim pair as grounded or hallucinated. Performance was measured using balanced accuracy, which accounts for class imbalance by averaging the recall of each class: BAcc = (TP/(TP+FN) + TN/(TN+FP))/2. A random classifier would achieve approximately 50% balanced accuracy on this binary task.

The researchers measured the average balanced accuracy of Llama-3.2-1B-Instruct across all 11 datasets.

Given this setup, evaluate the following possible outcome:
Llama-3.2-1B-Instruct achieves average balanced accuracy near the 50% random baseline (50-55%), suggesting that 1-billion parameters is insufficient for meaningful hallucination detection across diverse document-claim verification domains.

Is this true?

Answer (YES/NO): YES